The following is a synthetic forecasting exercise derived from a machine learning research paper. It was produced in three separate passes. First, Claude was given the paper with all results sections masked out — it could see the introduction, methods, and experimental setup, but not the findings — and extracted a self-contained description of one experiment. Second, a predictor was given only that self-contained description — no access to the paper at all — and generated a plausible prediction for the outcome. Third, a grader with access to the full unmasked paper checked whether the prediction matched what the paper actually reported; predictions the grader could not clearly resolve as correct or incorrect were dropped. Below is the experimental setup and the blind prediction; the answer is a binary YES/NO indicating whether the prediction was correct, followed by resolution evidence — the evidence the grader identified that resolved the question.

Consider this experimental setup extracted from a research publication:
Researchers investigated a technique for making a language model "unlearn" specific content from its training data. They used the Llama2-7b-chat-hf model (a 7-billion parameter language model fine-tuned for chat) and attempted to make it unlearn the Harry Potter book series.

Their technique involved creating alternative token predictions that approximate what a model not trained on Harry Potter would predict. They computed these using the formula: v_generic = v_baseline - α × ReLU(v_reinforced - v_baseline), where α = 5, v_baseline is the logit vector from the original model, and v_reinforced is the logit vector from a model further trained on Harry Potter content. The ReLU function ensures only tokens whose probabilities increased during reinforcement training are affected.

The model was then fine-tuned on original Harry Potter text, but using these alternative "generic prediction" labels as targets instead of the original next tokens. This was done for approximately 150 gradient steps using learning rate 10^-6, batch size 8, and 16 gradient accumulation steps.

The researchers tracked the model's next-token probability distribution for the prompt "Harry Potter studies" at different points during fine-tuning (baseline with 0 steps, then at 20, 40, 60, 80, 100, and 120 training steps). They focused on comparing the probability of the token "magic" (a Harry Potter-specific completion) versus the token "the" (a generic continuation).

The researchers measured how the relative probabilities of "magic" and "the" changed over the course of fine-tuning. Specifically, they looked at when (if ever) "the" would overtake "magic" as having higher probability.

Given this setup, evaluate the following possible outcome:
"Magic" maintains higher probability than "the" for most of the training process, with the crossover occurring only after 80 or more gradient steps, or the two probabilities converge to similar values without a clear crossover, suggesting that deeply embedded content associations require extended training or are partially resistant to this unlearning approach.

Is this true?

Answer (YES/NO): NO